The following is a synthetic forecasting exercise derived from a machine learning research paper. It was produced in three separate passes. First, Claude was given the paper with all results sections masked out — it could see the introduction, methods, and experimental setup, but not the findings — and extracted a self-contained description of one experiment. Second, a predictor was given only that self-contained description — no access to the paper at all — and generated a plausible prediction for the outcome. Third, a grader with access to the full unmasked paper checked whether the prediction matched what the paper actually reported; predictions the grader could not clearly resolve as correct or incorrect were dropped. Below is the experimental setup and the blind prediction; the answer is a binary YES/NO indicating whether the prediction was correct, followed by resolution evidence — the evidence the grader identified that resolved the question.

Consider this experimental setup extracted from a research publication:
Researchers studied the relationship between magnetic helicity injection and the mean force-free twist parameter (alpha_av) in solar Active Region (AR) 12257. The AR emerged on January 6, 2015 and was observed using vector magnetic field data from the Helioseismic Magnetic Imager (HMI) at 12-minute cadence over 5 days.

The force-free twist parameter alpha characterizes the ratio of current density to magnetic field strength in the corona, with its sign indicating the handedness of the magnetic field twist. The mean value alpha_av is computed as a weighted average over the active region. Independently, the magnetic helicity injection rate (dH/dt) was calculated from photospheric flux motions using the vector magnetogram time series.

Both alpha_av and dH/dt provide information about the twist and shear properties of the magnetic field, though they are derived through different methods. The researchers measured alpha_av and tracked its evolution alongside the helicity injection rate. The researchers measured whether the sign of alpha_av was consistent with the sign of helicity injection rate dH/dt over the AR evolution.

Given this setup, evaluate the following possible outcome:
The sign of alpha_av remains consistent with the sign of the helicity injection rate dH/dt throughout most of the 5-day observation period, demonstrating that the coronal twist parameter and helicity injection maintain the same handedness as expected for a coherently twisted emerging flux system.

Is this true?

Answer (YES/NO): YES